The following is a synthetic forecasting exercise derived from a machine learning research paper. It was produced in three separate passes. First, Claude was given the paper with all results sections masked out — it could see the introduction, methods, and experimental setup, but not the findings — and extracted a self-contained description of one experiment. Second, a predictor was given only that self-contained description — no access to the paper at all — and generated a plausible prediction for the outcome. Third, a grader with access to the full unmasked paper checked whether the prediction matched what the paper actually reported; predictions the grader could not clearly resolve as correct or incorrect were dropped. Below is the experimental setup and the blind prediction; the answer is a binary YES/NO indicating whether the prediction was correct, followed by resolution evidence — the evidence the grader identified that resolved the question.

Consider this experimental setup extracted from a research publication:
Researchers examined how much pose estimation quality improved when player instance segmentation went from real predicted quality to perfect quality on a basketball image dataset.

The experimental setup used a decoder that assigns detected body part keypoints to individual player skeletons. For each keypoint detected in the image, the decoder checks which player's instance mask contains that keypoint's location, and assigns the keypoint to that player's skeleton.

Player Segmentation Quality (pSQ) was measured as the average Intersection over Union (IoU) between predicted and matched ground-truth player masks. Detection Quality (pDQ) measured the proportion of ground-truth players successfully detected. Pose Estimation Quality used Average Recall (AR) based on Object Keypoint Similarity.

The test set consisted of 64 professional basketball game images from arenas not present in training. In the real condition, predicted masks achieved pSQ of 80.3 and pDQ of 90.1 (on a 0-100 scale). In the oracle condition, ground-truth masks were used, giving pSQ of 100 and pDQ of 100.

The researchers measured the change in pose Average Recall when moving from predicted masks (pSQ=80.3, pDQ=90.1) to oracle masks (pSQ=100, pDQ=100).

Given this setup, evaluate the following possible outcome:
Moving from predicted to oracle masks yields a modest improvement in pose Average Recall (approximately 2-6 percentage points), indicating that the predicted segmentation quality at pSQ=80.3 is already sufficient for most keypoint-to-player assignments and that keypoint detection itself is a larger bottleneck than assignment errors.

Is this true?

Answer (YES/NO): NO